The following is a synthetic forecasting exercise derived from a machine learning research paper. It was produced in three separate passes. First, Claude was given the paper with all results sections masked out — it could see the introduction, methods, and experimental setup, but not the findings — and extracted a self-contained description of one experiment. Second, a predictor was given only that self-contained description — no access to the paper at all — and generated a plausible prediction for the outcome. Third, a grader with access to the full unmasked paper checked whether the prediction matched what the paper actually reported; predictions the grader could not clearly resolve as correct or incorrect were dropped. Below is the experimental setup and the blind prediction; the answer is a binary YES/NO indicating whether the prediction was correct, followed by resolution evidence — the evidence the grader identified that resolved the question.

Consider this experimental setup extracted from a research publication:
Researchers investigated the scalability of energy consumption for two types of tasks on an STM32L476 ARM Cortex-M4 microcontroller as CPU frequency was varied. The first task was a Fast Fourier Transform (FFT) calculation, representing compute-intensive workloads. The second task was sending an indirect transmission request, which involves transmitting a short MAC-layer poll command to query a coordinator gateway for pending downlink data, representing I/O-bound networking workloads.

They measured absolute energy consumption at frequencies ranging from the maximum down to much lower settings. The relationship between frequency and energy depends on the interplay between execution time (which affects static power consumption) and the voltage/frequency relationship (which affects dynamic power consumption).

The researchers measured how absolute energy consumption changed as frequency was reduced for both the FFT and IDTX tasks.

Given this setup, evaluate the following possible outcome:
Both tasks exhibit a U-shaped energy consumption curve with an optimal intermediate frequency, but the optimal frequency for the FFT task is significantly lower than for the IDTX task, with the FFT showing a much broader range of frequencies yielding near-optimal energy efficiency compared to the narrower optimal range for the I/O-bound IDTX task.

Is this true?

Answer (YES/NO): NO